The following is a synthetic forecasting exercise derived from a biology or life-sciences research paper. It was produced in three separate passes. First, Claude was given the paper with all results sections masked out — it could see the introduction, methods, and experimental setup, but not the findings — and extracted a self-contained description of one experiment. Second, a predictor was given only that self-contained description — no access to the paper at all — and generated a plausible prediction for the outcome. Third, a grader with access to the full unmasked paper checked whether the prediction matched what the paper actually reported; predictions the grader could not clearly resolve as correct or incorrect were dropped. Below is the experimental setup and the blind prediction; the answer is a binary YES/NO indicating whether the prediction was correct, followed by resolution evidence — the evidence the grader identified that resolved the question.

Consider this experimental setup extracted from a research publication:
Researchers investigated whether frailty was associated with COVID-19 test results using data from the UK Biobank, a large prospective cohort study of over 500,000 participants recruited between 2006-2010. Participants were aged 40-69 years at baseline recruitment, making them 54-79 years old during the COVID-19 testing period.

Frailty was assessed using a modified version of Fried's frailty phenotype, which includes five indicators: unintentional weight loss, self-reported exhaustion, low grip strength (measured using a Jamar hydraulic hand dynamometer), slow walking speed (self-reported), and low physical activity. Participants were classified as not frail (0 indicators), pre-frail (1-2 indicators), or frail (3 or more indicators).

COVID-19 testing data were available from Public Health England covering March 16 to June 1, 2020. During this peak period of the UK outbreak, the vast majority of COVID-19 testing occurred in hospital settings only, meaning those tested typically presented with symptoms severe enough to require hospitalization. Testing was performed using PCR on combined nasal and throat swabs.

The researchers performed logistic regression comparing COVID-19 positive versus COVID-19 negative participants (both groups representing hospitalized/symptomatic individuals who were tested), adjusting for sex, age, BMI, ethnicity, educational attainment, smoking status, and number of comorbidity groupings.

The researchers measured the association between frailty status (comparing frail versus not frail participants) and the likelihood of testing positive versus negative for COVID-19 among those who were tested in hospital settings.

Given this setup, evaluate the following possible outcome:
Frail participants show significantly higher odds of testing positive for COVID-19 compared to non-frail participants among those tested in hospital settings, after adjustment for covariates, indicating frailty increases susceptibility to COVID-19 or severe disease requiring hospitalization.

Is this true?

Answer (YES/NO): NO